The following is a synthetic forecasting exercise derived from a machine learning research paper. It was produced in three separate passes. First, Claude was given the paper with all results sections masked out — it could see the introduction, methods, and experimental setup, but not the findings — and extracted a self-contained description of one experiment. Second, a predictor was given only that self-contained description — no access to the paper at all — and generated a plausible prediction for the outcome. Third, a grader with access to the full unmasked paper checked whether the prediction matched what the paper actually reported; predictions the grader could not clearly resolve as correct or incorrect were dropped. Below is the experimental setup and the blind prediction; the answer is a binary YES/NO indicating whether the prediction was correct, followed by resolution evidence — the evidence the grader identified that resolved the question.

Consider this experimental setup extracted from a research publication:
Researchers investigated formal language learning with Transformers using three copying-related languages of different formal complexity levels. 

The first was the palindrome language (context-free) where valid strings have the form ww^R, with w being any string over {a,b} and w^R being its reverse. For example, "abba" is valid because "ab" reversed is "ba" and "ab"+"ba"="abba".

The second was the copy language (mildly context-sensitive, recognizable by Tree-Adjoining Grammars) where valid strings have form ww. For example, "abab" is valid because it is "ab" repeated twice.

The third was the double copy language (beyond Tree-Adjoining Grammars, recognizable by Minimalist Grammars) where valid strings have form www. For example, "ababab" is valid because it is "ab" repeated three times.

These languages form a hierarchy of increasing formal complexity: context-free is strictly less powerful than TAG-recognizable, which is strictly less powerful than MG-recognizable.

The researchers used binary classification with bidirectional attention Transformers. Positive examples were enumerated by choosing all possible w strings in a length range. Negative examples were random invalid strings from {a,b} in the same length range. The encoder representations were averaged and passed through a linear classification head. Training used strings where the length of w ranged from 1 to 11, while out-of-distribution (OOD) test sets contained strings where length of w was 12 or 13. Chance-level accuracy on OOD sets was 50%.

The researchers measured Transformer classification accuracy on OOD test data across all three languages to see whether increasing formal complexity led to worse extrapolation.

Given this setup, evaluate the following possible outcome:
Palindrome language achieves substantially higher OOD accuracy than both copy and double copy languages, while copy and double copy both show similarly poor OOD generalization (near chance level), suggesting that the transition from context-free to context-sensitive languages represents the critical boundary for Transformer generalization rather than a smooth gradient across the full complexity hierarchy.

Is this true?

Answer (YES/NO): NO